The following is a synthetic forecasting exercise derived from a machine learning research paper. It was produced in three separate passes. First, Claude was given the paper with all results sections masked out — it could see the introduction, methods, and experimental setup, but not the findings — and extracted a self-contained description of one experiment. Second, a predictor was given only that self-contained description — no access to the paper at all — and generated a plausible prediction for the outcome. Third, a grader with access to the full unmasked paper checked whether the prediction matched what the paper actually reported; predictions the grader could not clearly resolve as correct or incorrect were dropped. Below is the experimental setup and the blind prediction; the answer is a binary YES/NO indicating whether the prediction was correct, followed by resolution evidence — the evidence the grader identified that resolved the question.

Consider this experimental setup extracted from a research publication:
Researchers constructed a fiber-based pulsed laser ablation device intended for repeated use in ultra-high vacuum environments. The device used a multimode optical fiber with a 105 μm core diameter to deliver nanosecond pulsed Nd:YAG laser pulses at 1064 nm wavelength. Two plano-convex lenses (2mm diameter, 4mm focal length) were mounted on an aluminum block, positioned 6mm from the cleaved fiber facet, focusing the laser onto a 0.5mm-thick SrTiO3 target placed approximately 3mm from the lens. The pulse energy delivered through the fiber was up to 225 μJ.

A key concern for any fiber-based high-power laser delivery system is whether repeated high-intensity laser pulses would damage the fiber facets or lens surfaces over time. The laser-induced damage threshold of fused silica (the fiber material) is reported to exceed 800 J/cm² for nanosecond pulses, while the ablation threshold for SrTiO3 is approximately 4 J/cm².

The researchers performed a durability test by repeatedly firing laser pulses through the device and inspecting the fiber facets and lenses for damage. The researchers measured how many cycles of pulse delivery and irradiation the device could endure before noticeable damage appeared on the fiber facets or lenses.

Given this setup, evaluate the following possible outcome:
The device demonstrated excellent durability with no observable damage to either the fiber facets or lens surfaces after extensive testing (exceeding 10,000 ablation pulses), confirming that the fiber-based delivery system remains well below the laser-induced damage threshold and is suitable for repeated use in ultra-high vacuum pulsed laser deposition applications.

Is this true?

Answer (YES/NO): NO